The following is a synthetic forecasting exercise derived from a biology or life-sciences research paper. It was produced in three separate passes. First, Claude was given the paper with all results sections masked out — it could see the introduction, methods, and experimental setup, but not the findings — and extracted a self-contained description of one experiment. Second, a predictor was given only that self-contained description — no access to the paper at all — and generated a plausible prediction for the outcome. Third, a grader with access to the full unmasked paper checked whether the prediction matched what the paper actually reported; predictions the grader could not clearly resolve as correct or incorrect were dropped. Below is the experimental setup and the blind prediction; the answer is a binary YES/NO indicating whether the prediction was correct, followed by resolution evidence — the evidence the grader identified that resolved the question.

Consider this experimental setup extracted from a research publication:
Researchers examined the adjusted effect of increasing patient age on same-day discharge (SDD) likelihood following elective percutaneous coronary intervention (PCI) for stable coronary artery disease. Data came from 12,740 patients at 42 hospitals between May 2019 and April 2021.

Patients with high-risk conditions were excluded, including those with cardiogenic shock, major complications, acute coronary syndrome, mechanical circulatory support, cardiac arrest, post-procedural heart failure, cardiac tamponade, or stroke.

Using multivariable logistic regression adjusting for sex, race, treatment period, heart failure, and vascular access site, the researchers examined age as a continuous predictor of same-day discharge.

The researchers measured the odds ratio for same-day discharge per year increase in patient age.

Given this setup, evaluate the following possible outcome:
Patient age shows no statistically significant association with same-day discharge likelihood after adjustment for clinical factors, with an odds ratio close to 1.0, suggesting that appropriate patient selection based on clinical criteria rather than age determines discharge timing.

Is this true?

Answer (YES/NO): NO